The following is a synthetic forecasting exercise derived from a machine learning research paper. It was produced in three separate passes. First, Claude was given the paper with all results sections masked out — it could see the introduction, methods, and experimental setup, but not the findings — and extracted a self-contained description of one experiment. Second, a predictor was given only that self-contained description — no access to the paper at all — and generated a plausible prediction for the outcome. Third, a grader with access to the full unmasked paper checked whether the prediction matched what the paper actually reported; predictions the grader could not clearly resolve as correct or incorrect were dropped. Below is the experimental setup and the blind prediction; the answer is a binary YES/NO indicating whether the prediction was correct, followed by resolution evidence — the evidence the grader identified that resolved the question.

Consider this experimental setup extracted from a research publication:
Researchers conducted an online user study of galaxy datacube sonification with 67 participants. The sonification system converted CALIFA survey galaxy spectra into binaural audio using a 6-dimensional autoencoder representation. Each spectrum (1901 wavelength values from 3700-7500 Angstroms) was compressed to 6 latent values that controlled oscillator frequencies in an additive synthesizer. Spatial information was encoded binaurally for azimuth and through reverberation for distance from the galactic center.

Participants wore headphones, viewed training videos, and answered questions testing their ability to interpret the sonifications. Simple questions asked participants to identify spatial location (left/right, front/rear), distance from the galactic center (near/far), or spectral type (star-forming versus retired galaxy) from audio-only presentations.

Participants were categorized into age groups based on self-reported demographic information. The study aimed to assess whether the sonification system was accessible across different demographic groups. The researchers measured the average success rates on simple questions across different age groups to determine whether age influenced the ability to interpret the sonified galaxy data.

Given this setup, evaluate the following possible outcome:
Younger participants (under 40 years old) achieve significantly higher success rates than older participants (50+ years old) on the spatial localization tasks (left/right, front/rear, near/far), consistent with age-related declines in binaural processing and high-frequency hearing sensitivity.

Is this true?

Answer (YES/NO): NO